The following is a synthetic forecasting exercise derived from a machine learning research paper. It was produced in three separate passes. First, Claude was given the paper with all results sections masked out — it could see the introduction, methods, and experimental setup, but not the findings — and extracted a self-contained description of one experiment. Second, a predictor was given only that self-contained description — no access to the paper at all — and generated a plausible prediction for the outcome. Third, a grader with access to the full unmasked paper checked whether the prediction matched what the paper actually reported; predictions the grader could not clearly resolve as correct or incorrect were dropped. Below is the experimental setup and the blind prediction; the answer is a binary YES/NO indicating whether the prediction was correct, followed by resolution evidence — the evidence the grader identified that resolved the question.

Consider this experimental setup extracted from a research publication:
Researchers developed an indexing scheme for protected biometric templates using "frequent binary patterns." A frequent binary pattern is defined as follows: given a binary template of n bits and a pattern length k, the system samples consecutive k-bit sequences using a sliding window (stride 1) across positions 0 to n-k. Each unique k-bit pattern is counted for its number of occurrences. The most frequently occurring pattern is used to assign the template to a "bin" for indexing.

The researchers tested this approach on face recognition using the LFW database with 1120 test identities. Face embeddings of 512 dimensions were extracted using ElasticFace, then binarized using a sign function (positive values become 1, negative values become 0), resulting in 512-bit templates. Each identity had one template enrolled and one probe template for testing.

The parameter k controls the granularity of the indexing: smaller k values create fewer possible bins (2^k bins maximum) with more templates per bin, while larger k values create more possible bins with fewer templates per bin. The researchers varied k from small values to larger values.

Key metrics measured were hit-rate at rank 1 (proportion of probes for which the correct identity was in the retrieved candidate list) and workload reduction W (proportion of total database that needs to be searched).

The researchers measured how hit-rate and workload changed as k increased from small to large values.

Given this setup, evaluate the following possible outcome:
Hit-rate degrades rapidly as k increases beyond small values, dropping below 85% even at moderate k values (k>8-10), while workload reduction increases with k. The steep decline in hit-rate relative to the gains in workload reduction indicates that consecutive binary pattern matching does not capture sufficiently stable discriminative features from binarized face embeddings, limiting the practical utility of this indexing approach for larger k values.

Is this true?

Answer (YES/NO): NO